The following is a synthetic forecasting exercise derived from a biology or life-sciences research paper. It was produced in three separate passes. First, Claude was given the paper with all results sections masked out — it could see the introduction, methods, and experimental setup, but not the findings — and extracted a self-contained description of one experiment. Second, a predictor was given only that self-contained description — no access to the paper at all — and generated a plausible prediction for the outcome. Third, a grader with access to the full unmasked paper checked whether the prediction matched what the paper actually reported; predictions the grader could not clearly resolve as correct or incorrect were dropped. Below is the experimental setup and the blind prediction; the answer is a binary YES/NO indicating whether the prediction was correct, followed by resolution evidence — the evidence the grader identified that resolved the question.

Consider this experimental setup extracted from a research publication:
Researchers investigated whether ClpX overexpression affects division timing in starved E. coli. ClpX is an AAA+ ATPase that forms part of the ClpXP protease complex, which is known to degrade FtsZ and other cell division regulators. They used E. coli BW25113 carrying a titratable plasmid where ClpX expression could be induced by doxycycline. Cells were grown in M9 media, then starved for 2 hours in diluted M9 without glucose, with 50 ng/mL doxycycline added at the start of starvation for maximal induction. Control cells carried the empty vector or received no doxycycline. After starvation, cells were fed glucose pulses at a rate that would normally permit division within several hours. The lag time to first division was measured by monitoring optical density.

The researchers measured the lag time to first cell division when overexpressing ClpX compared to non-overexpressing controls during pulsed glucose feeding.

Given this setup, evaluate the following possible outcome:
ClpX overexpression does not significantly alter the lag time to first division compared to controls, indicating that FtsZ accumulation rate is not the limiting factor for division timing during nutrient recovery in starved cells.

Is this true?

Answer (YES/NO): NO